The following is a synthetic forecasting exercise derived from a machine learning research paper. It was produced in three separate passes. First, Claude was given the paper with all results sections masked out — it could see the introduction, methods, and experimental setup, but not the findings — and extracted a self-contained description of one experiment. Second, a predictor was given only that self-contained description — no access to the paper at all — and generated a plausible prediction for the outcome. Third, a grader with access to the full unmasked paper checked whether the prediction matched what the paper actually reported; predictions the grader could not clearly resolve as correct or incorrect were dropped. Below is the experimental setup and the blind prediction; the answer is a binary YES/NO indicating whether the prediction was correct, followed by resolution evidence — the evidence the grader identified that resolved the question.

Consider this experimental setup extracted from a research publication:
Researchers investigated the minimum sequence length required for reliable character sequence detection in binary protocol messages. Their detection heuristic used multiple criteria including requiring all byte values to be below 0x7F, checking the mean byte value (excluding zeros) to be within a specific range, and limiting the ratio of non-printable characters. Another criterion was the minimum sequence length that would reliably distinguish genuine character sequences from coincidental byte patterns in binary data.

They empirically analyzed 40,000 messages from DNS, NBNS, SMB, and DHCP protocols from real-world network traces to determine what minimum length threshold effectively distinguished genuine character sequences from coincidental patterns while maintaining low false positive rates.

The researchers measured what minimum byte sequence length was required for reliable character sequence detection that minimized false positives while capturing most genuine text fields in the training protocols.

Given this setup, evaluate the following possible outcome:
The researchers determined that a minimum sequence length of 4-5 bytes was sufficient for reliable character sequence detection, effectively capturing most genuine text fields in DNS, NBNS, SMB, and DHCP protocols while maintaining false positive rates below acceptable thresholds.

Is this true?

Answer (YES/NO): NO